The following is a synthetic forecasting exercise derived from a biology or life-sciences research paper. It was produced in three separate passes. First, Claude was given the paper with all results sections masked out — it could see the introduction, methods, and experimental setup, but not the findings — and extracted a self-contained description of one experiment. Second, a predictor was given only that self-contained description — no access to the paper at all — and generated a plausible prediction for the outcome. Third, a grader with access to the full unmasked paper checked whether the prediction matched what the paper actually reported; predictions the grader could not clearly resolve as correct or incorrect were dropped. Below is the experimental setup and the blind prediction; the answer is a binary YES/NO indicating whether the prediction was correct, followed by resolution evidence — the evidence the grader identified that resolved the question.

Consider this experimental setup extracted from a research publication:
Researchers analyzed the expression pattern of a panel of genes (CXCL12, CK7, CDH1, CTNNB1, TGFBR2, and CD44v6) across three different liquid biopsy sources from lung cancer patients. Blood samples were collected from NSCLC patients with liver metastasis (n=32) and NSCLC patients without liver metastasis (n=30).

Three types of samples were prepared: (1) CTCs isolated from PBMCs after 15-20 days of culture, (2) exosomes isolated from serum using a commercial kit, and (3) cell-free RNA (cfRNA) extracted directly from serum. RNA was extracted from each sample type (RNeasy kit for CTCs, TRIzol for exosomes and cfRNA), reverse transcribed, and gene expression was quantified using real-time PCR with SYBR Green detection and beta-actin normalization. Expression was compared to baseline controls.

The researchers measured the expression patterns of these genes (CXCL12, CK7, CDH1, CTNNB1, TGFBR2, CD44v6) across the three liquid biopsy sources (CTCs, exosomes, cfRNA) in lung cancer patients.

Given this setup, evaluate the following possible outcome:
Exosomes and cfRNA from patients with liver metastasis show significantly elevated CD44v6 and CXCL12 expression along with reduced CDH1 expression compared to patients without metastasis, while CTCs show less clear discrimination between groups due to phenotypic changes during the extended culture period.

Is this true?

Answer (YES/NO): NO